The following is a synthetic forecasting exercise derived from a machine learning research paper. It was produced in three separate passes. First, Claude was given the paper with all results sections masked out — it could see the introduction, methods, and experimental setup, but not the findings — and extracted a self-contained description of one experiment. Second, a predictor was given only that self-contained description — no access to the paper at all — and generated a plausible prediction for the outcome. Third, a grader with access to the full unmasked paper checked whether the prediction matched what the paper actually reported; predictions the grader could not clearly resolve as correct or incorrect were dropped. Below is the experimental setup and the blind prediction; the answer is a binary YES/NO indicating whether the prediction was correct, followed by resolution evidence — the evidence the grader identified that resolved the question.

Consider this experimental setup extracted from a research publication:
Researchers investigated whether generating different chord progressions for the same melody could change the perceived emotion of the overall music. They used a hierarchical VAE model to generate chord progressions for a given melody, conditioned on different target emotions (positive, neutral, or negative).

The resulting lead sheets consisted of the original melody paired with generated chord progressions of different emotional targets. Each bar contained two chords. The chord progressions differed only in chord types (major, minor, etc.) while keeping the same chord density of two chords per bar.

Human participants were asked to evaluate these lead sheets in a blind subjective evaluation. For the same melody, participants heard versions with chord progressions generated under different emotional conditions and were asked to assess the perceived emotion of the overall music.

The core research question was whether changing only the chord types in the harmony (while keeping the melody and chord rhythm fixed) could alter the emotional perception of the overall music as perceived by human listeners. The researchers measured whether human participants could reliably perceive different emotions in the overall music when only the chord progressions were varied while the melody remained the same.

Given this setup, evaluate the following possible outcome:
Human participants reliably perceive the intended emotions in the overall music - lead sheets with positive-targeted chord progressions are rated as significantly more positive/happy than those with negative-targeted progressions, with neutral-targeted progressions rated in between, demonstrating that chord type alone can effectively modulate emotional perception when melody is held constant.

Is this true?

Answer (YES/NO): NO